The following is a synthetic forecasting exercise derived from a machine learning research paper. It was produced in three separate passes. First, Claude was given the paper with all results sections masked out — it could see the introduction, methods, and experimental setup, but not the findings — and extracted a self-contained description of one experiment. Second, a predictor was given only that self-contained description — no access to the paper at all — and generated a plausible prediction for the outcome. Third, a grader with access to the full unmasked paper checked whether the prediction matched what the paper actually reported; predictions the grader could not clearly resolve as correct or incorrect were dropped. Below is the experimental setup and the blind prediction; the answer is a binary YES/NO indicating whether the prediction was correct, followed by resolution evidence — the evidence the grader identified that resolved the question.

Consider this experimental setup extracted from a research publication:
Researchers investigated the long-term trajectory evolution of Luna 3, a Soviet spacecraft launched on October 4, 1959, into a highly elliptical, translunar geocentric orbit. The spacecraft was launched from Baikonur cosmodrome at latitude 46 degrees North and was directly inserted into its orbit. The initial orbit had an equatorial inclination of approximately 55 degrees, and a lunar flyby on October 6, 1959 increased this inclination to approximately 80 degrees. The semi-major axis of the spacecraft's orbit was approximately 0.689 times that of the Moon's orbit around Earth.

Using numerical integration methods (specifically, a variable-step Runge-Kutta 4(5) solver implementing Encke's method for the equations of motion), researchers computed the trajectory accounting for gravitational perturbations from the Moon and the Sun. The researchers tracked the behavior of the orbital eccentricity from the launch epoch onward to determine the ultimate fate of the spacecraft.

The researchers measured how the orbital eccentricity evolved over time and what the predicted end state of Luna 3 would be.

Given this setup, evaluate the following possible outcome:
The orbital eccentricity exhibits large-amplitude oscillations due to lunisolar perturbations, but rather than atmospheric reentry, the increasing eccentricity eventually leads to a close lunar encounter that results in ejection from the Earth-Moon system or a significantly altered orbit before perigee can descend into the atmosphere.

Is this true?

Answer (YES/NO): NO